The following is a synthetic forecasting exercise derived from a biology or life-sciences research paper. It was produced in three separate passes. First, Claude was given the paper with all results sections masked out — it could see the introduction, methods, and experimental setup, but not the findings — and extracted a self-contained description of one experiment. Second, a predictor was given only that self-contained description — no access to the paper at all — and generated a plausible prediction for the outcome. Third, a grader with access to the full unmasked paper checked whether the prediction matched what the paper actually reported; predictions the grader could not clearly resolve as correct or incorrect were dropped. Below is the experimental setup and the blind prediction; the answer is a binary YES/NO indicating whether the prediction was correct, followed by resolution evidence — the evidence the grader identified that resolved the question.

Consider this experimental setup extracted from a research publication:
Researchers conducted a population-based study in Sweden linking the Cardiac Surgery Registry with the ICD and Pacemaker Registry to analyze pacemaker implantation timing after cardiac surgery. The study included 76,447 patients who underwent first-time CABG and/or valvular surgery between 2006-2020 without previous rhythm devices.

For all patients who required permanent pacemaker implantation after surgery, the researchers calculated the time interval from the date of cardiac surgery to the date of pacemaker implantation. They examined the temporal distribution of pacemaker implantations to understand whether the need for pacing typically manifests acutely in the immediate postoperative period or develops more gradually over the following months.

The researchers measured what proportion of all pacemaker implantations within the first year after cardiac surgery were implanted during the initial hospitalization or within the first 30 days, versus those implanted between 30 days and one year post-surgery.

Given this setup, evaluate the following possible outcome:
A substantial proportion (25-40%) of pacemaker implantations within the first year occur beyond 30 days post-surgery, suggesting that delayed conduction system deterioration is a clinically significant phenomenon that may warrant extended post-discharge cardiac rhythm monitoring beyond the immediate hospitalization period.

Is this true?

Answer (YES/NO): NO